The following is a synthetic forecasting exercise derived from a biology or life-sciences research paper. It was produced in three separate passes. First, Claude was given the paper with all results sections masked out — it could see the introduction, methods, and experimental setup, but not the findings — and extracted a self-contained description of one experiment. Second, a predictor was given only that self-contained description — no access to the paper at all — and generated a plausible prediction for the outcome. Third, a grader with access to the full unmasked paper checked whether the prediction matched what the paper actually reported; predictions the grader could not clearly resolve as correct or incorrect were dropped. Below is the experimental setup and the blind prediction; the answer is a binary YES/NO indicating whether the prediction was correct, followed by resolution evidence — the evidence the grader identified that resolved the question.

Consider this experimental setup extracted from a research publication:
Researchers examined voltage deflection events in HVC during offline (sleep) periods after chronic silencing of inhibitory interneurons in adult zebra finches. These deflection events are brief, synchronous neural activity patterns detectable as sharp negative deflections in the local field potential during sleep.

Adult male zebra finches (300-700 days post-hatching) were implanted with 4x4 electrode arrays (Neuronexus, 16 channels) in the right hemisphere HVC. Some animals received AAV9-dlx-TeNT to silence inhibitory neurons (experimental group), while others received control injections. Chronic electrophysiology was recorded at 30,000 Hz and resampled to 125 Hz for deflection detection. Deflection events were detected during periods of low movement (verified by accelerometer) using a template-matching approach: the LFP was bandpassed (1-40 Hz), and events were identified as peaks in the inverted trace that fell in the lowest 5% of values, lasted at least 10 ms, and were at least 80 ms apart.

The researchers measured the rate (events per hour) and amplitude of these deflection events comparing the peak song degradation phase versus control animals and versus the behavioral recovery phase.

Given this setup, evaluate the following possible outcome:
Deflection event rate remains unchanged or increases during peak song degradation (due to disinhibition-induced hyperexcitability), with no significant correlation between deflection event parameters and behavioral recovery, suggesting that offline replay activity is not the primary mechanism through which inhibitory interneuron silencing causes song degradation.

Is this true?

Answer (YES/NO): NO